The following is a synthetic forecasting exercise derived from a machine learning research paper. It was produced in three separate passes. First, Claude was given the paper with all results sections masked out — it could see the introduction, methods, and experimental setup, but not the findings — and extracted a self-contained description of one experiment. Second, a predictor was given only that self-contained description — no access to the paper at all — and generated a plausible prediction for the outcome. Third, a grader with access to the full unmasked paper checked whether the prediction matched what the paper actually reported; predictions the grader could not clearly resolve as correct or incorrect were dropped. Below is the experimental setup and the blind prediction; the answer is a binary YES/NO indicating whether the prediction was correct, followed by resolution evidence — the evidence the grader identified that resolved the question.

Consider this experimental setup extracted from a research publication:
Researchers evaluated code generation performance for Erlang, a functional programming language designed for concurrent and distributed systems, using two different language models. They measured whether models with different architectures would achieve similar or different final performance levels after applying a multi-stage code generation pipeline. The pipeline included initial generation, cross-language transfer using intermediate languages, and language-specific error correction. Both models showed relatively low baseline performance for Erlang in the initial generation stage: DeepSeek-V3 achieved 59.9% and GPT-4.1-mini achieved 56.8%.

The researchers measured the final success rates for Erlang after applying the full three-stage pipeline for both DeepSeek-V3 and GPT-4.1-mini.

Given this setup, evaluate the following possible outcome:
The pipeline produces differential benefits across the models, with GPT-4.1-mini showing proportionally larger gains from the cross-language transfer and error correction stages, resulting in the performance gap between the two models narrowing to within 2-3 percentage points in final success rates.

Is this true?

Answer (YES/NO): YES